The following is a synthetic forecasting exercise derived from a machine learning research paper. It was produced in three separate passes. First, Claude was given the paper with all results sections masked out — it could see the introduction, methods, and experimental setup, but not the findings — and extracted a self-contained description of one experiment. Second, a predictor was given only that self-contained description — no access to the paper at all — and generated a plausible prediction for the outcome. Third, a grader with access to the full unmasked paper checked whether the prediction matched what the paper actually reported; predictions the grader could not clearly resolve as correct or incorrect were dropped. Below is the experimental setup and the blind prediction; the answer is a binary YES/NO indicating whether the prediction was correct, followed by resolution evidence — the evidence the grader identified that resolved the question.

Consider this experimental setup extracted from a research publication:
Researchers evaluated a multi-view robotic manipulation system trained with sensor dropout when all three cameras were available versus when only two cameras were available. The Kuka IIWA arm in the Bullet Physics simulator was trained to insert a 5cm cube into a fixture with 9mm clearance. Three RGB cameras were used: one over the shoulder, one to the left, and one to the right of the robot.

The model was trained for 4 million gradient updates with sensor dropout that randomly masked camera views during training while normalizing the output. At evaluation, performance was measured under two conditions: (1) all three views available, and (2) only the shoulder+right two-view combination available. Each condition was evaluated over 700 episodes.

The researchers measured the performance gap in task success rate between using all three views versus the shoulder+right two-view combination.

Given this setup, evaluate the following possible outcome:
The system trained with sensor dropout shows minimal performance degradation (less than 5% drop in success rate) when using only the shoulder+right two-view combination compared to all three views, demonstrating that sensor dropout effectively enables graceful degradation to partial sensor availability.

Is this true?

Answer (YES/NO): YES